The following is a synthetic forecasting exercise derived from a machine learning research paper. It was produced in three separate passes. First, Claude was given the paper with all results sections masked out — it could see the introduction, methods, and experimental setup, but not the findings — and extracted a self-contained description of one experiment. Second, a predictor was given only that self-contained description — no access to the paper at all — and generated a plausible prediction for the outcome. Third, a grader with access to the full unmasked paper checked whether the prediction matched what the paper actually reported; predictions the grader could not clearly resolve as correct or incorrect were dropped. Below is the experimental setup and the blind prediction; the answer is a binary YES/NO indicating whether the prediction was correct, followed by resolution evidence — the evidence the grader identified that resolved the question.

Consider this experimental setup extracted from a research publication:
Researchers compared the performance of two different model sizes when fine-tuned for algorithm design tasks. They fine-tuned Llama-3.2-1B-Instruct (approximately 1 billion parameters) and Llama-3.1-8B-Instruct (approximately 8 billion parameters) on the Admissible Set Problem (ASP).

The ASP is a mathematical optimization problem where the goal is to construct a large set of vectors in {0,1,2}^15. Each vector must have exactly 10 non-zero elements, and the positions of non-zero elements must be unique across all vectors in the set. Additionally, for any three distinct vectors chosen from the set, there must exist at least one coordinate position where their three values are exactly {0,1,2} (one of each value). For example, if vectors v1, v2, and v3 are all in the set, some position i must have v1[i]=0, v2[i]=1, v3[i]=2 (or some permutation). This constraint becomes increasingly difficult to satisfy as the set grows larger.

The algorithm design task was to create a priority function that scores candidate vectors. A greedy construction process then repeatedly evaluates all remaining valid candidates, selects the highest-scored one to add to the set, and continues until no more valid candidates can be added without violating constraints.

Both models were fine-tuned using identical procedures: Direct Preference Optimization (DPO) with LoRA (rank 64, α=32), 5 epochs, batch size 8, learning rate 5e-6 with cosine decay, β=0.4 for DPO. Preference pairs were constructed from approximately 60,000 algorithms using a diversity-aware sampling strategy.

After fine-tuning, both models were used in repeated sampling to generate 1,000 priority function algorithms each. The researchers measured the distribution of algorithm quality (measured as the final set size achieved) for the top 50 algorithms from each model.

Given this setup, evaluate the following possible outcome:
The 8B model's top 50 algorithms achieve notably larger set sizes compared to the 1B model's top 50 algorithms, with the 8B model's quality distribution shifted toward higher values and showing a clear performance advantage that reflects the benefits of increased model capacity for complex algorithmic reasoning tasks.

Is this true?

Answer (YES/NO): NO